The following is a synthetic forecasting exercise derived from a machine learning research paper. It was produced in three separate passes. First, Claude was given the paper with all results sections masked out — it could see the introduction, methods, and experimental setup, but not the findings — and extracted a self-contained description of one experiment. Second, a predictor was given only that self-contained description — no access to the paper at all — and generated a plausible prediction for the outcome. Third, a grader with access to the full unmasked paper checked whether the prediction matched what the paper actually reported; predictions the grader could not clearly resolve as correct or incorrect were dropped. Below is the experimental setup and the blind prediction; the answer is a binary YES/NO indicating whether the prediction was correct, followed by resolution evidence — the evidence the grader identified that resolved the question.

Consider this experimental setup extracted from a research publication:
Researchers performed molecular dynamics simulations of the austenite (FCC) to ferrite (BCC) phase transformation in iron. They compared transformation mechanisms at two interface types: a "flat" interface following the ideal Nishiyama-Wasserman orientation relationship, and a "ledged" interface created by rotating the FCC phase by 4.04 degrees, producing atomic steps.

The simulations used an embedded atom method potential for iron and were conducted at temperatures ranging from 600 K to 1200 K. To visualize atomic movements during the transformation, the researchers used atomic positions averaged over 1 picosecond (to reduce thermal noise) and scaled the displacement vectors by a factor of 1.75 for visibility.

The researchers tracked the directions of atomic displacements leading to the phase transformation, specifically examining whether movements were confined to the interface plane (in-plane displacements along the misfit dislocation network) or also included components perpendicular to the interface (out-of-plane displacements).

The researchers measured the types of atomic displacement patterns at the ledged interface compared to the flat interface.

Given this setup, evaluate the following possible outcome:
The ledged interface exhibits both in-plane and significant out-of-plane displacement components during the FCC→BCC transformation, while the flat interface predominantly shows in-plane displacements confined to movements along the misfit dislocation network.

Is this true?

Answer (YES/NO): YES